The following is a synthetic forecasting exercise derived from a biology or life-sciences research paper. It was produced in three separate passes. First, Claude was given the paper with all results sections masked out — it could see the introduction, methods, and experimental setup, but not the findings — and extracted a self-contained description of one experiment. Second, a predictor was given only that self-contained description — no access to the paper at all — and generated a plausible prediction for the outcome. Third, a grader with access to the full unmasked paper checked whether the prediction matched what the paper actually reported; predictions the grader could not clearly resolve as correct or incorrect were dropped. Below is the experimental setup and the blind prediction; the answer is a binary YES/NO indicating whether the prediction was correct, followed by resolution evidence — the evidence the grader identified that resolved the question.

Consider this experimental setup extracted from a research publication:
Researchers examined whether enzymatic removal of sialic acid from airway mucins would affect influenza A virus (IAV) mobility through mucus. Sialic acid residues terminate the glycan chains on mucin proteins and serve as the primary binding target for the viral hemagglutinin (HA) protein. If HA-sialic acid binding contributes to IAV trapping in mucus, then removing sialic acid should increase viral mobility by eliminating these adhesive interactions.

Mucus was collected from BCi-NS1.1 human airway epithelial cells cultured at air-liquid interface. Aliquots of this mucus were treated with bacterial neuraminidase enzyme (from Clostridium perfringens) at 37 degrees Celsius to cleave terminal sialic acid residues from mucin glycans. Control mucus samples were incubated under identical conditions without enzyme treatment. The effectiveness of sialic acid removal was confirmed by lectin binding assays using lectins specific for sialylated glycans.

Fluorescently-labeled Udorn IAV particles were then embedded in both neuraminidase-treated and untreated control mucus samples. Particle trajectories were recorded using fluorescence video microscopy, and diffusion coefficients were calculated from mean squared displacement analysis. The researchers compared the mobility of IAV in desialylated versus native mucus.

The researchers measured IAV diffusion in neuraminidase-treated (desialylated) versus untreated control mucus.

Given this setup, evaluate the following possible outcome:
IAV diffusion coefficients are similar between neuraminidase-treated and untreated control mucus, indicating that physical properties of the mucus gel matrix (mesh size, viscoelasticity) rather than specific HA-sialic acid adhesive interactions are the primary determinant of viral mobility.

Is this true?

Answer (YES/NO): NO